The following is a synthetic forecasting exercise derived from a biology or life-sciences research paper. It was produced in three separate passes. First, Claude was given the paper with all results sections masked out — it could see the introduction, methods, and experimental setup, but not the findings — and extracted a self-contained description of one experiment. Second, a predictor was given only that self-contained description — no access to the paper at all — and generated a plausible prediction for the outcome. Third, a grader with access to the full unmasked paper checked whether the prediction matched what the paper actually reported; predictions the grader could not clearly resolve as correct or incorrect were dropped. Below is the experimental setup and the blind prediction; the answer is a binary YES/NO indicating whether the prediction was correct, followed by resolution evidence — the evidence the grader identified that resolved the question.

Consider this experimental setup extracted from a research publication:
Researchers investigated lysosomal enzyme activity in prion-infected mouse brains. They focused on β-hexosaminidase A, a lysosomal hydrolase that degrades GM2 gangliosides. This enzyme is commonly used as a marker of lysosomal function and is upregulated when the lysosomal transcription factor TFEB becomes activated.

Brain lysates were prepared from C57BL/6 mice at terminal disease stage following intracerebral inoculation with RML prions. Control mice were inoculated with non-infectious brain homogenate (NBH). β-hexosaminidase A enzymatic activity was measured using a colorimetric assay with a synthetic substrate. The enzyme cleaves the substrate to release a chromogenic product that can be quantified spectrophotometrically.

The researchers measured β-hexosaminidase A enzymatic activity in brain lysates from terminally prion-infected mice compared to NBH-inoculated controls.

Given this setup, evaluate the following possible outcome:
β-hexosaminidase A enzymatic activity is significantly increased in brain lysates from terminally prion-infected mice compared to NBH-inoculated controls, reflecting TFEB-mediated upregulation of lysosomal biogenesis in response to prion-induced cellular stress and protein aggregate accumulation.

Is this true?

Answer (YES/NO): YES